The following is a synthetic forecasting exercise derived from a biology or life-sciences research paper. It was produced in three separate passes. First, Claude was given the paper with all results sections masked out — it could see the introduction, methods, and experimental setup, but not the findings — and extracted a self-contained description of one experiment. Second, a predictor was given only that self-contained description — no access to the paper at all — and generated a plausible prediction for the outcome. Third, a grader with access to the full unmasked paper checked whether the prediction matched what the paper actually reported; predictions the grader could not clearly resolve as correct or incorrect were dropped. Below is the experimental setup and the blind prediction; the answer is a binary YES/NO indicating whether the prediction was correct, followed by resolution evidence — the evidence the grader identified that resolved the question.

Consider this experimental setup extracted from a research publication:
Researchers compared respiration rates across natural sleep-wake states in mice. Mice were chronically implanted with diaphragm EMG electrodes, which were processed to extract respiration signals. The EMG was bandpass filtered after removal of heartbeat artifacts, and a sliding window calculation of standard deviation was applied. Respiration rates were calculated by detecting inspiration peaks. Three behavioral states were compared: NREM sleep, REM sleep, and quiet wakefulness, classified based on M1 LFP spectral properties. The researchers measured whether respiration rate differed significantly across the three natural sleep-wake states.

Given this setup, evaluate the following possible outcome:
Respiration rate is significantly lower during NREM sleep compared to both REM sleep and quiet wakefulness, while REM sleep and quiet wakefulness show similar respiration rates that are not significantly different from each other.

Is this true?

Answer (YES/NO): NO